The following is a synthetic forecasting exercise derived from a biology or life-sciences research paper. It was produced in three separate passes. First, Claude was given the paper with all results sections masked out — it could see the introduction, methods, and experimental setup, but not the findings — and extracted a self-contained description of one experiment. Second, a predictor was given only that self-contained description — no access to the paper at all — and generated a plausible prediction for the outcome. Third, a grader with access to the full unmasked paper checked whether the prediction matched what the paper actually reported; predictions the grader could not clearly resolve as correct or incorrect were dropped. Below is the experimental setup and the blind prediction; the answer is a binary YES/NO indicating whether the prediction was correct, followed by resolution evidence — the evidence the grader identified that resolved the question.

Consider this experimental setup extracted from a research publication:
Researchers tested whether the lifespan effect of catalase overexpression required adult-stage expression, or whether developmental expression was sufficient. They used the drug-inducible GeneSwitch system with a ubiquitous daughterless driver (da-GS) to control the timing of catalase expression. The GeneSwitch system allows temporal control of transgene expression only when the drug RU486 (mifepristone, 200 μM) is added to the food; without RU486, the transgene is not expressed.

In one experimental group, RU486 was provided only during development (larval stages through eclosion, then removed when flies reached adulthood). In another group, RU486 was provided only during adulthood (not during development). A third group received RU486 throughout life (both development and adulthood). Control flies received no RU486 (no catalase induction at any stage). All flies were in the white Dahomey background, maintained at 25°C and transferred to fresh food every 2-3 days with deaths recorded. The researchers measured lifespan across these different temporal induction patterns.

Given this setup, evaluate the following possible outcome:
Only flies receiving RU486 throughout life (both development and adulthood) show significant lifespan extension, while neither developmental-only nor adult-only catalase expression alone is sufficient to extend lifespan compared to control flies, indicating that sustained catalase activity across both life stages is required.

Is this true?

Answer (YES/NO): NO